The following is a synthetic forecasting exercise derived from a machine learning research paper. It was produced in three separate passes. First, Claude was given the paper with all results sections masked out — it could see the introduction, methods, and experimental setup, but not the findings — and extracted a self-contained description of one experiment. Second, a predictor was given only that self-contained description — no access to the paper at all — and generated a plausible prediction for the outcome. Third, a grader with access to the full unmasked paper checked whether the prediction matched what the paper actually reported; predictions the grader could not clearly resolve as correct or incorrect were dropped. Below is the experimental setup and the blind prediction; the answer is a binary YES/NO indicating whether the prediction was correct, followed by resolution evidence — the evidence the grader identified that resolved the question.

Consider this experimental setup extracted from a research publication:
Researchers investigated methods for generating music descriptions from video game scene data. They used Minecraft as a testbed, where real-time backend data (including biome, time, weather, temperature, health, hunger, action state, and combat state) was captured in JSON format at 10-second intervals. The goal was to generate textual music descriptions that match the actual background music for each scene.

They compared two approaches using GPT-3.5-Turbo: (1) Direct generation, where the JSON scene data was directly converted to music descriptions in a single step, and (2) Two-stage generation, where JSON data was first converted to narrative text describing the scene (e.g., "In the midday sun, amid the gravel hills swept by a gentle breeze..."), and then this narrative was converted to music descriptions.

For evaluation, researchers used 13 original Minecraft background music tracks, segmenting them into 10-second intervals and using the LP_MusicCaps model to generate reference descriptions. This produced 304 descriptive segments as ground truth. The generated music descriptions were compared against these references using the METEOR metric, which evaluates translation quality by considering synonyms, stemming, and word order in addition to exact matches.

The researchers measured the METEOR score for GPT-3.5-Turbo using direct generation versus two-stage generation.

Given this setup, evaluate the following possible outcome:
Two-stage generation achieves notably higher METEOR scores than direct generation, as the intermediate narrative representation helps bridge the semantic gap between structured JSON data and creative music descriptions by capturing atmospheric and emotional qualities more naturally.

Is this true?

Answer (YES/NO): NO